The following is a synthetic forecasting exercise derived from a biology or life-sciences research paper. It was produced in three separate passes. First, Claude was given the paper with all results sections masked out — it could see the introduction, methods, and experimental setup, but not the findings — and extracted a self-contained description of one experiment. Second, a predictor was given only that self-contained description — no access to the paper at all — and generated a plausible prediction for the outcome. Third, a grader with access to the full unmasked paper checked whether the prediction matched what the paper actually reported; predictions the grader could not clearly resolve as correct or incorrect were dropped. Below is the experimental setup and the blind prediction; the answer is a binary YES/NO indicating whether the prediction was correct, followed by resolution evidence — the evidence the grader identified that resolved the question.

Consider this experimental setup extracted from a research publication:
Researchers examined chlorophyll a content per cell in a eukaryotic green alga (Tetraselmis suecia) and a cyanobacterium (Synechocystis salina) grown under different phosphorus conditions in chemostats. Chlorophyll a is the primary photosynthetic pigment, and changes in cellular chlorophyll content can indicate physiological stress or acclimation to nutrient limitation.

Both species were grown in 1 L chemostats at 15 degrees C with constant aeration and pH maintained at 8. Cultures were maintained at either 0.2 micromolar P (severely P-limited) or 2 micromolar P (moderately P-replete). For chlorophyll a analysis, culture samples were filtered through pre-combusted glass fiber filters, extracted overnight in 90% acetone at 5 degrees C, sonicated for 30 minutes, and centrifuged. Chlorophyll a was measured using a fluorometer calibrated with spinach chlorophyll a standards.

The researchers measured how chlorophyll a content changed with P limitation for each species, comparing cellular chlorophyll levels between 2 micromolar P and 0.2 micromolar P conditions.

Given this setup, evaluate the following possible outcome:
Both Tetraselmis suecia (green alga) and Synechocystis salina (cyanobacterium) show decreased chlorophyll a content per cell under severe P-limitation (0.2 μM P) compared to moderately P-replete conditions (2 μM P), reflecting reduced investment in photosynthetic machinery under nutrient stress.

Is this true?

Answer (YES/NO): NO